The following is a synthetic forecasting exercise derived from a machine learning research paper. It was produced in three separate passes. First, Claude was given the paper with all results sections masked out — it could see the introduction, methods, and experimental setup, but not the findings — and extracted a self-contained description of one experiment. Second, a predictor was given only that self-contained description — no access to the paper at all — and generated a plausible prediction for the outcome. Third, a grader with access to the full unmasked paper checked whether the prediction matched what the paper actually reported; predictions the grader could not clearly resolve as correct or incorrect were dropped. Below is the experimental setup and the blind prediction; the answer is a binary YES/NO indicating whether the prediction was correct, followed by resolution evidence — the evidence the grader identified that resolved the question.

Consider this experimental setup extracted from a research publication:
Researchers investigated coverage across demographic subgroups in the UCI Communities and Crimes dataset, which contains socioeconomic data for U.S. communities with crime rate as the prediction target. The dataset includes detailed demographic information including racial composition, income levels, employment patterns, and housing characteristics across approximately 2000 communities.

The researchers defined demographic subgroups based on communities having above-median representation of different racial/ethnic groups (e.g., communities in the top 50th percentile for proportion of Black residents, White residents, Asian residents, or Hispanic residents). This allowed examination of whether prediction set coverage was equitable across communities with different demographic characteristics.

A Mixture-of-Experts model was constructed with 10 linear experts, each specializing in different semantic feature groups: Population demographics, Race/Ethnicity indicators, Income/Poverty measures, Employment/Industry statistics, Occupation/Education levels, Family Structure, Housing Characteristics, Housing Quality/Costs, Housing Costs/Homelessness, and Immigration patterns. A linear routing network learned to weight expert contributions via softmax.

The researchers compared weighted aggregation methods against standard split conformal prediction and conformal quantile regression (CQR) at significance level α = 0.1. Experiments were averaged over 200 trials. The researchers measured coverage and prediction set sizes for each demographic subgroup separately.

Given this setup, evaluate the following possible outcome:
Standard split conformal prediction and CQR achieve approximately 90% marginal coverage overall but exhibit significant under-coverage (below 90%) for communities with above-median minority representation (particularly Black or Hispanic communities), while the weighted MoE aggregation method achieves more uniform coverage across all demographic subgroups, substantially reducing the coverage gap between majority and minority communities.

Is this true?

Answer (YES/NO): YES